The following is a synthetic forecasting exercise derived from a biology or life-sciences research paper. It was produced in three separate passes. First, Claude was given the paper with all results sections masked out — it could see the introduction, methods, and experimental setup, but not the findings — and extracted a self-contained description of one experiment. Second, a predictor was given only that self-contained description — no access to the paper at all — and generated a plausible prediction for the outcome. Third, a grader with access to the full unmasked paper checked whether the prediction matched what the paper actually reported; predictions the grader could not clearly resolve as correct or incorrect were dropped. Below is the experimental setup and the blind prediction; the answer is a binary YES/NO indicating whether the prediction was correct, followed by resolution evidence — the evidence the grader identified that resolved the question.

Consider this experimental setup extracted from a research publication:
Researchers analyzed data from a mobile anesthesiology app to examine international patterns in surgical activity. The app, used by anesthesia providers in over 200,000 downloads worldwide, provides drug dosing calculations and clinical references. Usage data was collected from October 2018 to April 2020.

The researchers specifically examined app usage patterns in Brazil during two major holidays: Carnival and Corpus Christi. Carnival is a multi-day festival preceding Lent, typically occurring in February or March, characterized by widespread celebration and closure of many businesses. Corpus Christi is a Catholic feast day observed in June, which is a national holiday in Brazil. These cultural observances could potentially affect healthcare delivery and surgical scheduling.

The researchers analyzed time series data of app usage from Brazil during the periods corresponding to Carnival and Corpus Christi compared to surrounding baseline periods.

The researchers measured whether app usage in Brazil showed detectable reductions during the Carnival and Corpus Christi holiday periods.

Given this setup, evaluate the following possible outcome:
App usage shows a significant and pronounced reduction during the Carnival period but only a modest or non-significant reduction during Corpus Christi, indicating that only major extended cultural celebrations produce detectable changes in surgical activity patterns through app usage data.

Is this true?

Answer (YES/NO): NO